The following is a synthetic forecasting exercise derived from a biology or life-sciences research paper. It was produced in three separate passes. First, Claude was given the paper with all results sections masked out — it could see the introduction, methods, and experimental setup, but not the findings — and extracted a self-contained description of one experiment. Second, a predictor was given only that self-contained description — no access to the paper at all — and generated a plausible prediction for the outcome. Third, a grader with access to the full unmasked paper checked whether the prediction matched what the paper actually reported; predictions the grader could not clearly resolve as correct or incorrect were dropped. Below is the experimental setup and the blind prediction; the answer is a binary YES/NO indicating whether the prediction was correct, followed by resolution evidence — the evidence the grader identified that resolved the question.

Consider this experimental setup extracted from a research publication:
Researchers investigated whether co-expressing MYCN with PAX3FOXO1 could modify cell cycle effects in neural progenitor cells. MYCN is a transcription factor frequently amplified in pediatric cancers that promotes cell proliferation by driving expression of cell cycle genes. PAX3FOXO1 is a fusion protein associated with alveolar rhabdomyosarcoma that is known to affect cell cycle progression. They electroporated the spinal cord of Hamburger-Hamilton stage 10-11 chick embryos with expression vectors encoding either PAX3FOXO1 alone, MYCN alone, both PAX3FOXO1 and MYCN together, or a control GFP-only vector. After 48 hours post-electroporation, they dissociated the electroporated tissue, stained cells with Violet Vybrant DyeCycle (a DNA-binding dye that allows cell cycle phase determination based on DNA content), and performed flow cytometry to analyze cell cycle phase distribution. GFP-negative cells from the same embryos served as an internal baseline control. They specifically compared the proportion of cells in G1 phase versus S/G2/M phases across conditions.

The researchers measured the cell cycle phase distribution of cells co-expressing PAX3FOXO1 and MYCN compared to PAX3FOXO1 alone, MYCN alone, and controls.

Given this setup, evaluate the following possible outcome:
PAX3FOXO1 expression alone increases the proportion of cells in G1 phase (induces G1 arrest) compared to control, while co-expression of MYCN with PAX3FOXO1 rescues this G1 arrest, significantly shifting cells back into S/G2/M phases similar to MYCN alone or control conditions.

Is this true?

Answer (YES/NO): YES